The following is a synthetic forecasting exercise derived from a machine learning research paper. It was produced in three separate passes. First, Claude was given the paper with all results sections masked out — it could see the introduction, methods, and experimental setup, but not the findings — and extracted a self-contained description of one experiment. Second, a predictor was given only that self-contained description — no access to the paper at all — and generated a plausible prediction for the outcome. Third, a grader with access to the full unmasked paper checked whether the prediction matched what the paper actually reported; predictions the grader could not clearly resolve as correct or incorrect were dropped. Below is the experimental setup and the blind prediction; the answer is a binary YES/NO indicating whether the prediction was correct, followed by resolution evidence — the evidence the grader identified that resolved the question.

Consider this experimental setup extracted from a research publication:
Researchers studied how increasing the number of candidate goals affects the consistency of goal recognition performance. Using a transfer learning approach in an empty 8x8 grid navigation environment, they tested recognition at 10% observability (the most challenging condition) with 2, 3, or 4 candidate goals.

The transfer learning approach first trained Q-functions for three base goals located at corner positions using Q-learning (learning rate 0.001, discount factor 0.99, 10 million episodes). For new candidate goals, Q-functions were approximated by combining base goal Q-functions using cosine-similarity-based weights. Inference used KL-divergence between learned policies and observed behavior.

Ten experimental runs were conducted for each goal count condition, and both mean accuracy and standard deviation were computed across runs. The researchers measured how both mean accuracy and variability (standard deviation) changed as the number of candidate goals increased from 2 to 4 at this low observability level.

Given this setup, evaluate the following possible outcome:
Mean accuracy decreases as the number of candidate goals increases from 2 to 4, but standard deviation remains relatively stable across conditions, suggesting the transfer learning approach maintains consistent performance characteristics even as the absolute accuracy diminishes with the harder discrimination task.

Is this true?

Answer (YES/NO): NO